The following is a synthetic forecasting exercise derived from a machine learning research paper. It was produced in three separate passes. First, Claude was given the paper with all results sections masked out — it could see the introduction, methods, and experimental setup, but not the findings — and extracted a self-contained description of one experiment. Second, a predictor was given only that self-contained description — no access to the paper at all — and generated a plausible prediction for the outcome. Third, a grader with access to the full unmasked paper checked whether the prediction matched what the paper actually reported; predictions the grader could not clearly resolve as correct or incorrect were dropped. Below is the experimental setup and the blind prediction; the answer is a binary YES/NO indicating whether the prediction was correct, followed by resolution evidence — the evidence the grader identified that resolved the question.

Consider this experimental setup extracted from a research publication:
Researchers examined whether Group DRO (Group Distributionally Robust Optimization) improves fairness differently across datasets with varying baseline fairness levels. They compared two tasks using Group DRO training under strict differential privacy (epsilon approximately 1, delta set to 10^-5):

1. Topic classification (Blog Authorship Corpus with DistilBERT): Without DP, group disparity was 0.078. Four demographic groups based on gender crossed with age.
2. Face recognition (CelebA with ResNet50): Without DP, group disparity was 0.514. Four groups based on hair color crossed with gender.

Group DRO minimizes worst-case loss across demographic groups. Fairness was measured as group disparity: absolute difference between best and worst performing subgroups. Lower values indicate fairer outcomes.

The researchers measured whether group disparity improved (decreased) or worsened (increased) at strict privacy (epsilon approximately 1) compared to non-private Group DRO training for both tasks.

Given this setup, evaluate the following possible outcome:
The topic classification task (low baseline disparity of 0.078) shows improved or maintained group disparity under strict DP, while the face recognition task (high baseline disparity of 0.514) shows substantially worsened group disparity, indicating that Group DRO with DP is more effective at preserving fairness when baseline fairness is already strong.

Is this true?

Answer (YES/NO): NO